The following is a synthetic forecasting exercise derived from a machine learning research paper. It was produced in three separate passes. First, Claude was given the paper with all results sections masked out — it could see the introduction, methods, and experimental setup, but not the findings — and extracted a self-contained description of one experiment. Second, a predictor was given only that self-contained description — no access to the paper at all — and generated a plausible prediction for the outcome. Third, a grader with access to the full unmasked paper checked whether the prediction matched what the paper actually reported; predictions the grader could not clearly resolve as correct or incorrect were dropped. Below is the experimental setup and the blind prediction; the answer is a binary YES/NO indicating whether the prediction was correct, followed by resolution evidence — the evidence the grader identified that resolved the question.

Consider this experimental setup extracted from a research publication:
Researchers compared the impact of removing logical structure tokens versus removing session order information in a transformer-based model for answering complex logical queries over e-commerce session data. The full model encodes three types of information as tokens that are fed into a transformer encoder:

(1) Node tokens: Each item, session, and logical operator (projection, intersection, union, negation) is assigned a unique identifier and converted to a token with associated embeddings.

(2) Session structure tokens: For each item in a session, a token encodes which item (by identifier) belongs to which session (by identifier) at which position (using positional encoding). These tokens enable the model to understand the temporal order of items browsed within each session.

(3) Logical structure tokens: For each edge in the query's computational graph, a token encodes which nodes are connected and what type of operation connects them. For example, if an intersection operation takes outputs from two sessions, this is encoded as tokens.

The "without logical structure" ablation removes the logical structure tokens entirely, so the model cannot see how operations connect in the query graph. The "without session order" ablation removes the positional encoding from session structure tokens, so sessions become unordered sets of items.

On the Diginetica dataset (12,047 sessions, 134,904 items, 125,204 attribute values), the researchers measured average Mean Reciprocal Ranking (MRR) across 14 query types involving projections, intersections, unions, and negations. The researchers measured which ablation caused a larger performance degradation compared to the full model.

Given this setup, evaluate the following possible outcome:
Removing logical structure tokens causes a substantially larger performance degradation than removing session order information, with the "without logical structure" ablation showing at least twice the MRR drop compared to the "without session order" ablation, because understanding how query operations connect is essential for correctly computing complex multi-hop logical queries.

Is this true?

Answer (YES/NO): NO